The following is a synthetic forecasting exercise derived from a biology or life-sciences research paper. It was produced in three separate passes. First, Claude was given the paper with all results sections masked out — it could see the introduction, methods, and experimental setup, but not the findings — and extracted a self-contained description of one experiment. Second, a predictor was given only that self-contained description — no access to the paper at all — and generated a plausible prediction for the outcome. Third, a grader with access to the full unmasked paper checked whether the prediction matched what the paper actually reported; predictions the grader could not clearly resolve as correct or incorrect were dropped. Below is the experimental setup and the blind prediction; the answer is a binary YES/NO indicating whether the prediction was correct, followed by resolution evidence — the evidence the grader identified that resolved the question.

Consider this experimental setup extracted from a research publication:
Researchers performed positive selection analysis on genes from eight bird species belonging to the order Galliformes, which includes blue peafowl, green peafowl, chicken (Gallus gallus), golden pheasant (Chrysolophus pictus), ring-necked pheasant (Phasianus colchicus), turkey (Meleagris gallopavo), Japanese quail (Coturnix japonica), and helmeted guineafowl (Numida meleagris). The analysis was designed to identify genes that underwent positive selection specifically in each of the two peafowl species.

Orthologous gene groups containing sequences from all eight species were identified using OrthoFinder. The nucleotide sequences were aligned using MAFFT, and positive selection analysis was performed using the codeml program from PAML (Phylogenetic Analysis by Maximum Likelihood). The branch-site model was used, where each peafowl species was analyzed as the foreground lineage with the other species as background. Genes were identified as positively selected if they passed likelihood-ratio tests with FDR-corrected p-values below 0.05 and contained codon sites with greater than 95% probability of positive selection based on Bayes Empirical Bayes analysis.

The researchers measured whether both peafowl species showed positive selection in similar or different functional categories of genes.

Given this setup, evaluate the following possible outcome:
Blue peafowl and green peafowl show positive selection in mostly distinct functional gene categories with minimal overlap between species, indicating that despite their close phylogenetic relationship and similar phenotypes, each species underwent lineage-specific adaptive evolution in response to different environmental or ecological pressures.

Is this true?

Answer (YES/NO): NO